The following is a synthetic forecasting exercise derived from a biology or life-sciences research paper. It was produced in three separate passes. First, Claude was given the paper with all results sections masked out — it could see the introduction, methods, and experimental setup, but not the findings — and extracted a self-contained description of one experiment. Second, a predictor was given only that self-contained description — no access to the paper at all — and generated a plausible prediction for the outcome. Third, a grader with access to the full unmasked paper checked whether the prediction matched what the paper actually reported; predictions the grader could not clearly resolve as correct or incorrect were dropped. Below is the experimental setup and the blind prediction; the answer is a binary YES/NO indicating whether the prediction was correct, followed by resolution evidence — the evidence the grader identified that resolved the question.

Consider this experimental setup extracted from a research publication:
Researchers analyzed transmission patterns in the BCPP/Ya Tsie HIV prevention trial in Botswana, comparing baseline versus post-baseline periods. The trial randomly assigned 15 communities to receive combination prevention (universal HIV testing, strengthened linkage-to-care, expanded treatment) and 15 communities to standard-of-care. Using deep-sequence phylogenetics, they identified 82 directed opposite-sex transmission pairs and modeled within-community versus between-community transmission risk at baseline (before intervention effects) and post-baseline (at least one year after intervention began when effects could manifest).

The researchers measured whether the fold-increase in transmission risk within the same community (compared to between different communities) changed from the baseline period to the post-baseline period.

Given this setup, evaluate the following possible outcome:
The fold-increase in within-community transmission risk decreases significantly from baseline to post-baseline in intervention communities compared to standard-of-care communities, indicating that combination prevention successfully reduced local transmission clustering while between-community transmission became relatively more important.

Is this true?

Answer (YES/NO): NO